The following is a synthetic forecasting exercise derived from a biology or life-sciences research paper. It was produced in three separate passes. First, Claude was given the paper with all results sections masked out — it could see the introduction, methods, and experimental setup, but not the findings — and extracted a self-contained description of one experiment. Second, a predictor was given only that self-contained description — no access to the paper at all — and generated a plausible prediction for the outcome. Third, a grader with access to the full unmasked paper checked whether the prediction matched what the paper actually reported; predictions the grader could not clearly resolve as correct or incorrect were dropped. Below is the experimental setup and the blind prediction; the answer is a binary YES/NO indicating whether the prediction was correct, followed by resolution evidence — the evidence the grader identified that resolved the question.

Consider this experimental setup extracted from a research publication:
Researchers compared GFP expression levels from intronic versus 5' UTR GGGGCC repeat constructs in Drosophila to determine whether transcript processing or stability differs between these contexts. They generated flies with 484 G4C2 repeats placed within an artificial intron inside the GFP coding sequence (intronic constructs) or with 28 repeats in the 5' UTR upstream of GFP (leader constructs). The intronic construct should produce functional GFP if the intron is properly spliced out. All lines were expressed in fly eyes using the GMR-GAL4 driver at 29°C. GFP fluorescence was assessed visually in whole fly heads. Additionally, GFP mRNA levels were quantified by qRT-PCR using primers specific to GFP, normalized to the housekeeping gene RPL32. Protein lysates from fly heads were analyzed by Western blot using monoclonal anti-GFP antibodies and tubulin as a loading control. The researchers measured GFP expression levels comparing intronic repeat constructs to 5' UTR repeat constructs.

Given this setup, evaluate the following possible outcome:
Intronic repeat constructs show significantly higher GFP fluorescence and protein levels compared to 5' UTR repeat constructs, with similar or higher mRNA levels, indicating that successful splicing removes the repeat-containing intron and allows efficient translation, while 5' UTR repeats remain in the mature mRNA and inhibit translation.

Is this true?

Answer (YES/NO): YES